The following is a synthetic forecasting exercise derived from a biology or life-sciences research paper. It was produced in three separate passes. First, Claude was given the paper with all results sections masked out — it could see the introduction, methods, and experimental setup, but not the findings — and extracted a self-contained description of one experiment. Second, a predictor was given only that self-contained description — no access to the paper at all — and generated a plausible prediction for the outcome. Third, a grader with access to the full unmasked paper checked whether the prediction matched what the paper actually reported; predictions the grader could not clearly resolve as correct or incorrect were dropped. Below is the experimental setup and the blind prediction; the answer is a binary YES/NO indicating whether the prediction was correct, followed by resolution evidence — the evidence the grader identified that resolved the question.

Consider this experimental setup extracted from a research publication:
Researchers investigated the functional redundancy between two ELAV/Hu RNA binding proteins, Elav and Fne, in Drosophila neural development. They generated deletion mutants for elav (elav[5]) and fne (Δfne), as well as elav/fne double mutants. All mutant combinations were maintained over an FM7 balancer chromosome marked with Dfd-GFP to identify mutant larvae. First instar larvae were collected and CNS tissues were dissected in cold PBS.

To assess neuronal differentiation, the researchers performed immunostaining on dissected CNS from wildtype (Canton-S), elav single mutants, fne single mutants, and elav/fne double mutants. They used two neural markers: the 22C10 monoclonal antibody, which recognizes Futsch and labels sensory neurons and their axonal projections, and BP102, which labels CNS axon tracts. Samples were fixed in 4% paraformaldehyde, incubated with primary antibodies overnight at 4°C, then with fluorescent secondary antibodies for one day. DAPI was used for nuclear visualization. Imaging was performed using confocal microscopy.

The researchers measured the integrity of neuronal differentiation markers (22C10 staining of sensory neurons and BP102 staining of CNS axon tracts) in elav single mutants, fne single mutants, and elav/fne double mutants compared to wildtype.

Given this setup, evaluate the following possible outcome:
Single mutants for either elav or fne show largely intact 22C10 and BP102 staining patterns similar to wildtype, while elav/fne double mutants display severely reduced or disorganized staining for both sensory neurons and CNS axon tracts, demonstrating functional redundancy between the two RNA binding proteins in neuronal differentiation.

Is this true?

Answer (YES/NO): NO